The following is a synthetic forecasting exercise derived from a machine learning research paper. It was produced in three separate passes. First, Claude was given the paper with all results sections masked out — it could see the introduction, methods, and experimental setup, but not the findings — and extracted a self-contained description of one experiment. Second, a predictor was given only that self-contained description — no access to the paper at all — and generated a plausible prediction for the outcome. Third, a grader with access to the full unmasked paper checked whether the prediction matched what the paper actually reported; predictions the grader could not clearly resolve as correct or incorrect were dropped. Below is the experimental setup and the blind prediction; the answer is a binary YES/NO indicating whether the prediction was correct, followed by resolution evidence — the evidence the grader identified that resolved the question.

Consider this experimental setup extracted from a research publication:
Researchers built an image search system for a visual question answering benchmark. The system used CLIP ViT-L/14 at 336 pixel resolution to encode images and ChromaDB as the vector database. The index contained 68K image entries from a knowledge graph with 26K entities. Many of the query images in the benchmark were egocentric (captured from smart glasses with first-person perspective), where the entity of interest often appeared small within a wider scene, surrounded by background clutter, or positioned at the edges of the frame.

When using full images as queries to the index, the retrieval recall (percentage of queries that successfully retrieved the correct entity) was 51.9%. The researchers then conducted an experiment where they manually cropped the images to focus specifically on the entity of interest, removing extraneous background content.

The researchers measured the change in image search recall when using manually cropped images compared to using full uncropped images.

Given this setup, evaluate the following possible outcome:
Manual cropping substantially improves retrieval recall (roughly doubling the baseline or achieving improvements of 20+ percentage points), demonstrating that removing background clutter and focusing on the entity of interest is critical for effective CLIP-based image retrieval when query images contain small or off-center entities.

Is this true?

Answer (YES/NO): NO